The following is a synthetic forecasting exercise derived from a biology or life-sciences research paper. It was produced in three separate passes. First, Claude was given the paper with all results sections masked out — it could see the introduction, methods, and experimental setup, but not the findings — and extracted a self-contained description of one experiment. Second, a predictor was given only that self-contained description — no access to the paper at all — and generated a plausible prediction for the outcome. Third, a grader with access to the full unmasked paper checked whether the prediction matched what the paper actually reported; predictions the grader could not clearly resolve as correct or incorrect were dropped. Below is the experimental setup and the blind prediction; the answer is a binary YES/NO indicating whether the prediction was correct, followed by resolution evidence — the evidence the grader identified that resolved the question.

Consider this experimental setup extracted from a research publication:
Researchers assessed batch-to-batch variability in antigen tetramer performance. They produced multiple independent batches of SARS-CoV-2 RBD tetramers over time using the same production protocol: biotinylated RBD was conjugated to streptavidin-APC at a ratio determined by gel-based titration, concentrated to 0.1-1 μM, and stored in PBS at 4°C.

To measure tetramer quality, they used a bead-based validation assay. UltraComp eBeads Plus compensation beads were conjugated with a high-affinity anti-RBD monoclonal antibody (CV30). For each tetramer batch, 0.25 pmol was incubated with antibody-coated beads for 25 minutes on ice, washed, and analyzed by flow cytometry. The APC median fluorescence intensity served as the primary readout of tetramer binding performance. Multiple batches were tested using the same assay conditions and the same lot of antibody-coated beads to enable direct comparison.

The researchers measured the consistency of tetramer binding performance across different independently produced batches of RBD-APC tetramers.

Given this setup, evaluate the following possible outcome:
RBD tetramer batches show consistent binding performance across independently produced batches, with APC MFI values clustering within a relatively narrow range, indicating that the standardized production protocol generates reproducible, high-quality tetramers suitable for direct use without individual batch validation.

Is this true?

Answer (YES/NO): NO